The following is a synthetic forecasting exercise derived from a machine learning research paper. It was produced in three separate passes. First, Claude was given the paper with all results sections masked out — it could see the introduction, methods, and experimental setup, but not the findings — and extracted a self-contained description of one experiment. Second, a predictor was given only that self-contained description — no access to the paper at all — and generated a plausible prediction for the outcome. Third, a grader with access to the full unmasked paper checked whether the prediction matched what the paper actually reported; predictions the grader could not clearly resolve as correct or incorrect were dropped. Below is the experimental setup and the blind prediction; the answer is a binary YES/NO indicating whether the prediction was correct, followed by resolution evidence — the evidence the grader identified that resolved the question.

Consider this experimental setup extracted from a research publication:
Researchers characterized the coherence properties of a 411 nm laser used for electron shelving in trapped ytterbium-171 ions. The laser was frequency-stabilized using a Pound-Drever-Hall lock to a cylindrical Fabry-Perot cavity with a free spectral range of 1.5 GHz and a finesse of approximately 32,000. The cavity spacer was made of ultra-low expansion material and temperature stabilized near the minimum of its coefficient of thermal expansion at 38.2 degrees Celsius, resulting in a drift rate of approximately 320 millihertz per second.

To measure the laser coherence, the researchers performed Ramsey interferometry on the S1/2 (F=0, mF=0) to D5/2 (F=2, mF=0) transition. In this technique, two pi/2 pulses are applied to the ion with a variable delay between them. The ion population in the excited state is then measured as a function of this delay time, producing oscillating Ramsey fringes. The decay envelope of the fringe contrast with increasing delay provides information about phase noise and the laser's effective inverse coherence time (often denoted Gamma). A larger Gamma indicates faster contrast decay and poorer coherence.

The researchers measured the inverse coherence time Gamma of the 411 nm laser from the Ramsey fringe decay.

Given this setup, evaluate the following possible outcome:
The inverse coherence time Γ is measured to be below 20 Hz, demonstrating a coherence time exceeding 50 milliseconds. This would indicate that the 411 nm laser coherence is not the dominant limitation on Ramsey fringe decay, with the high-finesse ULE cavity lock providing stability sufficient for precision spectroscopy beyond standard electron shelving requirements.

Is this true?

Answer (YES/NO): NO